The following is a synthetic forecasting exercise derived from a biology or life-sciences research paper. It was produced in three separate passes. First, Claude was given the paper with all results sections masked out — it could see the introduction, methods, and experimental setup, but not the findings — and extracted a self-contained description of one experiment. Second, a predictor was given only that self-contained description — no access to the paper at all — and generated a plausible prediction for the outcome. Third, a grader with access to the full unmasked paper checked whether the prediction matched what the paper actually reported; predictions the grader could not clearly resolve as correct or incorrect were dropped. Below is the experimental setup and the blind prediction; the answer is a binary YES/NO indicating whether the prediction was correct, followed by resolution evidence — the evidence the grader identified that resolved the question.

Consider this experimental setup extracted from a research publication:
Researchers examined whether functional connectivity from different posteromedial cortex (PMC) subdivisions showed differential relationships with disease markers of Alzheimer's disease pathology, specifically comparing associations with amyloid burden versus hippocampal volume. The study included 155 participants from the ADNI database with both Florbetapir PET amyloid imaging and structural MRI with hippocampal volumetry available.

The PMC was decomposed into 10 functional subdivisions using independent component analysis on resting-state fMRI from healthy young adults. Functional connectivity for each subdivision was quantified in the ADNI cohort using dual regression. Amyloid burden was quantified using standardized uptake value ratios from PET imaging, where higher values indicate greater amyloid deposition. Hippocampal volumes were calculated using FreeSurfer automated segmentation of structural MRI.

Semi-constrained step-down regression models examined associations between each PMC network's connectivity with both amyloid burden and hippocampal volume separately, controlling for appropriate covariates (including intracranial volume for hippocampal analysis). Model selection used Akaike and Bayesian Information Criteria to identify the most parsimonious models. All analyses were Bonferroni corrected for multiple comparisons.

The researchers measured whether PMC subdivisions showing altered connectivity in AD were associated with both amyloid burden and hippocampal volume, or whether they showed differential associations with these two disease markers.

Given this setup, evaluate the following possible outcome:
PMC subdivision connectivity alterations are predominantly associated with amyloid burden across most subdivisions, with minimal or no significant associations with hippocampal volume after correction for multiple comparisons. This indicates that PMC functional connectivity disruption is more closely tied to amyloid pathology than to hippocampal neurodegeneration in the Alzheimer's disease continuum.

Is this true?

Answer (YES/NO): NO